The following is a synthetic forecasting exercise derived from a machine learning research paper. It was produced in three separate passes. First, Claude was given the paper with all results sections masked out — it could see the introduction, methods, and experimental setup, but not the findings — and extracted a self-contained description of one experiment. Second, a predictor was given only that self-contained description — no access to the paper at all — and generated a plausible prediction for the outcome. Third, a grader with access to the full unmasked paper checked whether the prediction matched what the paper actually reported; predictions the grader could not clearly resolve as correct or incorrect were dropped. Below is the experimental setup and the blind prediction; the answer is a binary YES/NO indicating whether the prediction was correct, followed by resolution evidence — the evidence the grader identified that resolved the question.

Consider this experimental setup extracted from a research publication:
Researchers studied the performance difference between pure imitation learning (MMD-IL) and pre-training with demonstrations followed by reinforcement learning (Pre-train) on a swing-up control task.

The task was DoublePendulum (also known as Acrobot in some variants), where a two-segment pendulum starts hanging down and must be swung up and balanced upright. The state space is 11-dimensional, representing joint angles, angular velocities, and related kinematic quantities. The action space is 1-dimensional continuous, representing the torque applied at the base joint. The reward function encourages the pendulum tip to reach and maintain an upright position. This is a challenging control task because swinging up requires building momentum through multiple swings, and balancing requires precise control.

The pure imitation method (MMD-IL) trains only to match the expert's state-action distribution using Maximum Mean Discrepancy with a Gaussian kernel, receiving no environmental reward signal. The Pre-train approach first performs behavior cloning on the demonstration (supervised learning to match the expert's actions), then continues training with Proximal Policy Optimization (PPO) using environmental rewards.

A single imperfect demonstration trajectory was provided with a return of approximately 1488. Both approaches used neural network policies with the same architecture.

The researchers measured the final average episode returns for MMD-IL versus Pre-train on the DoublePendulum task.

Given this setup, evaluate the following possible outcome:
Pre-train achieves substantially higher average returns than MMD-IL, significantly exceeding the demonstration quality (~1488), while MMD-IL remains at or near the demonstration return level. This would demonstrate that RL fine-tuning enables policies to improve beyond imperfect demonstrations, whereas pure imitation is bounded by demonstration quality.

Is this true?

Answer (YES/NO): NO